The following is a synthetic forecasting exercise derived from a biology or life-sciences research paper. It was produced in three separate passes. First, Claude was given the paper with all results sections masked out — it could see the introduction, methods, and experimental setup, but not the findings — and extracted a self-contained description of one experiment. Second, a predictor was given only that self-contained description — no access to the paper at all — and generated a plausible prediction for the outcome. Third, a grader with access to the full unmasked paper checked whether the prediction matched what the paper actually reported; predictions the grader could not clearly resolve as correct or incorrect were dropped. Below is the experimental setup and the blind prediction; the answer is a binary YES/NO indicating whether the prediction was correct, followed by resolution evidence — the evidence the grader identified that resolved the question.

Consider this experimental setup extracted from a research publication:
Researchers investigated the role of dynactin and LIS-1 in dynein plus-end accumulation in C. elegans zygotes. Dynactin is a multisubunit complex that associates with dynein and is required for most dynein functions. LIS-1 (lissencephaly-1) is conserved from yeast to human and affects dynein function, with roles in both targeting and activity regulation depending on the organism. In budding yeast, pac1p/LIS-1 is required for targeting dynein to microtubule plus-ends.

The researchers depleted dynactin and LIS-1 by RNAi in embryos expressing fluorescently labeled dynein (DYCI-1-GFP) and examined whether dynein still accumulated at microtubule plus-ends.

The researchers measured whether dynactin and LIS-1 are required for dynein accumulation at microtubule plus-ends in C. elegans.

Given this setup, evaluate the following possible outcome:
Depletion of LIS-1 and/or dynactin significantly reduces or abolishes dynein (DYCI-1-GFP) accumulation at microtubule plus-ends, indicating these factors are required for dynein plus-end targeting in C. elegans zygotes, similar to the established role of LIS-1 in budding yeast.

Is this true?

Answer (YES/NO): YES